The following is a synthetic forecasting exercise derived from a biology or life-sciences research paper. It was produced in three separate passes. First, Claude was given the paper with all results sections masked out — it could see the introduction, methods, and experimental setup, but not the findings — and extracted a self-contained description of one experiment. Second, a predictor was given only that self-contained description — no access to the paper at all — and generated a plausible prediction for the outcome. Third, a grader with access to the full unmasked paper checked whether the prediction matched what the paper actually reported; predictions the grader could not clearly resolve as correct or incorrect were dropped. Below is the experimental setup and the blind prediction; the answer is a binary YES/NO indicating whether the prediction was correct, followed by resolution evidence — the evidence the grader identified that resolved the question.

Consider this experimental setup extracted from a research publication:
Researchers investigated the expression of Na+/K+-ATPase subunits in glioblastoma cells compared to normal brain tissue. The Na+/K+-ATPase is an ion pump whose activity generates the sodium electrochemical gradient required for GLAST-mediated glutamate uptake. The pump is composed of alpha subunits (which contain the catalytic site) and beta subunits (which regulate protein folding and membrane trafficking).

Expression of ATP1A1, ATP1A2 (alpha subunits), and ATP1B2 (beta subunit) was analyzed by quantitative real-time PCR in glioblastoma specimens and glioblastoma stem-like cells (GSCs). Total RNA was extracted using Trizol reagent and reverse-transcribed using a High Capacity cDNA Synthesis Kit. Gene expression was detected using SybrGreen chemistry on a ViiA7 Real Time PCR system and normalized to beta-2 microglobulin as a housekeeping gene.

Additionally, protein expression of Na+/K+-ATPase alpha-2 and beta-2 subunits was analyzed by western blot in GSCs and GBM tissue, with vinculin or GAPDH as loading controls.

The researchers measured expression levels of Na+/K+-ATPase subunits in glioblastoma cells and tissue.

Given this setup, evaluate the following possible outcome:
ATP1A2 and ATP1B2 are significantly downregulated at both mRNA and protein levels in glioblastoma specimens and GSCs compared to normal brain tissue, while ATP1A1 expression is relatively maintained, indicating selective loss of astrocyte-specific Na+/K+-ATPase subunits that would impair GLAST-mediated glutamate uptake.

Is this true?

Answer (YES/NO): NO